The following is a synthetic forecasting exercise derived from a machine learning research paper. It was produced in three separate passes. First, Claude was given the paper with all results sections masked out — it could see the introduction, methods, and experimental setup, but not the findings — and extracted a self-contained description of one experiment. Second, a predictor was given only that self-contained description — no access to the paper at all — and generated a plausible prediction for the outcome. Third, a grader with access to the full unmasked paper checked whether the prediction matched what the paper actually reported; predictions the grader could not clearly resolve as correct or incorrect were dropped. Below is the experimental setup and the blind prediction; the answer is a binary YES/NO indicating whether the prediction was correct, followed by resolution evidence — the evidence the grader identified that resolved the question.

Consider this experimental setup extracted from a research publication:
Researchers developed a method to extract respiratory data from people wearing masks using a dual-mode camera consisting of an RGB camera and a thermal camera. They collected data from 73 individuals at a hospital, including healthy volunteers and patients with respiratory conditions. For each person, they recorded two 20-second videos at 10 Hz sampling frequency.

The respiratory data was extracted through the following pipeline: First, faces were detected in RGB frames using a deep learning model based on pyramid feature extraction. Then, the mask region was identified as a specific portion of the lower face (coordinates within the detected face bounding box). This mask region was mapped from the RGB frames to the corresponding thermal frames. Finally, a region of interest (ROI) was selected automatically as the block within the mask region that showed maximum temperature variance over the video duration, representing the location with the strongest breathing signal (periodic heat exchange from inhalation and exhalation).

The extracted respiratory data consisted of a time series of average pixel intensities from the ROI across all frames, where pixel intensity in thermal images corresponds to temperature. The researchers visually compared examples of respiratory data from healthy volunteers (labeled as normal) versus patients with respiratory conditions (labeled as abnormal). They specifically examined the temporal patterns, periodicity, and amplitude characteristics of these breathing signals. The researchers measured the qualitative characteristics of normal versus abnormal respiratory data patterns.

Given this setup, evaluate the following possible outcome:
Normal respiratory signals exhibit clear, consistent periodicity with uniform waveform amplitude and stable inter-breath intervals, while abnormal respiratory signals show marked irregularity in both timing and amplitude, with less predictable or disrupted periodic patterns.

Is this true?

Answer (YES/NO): YES